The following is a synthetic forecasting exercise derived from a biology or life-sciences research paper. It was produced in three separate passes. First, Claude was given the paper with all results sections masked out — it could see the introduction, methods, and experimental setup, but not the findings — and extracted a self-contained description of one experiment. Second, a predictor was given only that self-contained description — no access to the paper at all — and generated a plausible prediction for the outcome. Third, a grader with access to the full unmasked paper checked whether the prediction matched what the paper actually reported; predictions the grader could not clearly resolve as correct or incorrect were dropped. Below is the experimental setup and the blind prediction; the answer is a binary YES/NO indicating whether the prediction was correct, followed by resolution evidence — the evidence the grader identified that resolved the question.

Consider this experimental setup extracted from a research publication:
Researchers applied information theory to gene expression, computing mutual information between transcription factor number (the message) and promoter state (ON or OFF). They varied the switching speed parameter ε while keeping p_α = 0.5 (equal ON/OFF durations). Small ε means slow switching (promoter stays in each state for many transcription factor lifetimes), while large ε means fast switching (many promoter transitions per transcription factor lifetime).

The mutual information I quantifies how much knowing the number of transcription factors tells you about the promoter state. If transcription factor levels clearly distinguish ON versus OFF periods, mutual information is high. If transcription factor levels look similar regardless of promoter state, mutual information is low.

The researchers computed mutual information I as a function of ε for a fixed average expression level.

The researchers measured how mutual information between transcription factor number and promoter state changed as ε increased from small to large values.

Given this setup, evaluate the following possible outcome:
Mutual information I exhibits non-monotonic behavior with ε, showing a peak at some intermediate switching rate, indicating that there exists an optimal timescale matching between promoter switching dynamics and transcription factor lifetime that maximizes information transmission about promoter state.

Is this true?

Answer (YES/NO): NO